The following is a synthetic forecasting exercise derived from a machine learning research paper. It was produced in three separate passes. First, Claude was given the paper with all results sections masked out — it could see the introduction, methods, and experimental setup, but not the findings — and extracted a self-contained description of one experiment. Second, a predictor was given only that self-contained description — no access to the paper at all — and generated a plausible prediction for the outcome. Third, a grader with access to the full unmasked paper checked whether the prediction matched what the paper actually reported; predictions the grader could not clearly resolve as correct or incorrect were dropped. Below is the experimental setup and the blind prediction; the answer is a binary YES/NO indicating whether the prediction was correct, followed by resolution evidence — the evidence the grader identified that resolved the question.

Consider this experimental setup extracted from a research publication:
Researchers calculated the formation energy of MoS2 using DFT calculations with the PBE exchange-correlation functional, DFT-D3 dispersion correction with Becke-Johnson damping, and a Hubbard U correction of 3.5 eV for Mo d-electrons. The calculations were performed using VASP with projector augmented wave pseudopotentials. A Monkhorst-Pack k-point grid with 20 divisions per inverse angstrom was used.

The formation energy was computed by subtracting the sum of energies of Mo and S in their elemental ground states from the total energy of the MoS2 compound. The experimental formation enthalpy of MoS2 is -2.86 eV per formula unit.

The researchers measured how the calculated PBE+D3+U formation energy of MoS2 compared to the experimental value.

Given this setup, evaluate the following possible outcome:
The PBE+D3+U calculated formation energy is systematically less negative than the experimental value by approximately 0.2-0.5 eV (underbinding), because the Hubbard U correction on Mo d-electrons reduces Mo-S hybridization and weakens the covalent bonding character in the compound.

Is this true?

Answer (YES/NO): YES